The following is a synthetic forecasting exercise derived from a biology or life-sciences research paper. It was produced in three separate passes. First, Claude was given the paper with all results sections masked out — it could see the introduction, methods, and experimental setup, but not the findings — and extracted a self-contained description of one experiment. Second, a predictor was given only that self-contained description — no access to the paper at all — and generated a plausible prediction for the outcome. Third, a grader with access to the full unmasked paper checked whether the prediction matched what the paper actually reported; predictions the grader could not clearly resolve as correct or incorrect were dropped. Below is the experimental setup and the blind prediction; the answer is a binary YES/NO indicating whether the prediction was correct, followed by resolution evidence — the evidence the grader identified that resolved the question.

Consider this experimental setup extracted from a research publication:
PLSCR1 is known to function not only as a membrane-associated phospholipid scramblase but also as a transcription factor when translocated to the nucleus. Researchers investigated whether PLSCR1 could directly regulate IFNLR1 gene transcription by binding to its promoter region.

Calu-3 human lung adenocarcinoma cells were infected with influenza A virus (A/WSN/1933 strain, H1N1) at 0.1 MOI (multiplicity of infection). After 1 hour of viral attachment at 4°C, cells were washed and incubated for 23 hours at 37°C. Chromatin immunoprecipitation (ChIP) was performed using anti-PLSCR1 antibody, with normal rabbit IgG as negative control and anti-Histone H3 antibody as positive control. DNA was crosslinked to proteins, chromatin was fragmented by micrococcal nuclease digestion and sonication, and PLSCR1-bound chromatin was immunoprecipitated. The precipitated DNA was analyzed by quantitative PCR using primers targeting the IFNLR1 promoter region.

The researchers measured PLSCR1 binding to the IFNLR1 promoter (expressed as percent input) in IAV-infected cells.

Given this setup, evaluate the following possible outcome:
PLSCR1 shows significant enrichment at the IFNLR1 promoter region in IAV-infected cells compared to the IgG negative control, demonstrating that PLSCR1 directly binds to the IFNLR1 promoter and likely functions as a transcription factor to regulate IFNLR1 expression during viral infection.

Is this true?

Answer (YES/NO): YES